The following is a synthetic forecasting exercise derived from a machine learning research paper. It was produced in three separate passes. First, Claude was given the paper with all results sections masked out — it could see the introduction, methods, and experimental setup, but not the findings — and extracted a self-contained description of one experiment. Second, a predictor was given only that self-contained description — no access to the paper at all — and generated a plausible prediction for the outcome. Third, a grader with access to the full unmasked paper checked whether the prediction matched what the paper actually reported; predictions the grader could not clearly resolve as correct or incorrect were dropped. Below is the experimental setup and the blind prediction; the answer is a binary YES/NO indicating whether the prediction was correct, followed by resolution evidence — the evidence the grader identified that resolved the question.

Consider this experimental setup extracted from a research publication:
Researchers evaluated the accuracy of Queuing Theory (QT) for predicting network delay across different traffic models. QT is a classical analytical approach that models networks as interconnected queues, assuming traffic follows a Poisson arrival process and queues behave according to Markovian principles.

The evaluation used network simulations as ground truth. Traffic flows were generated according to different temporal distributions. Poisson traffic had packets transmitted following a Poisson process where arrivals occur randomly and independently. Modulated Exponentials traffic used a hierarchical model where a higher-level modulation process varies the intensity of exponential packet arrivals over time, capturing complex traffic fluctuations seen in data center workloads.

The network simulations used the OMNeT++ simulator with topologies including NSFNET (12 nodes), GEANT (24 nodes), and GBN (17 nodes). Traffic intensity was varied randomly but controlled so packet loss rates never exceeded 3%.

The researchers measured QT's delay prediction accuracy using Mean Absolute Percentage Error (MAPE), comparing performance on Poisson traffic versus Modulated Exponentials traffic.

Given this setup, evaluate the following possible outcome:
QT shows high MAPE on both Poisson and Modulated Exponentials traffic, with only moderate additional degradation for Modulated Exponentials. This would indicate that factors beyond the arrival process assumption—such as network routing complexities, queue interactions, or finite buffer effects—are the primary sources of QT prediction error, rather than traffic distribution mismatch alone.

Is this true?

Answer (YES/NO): NO